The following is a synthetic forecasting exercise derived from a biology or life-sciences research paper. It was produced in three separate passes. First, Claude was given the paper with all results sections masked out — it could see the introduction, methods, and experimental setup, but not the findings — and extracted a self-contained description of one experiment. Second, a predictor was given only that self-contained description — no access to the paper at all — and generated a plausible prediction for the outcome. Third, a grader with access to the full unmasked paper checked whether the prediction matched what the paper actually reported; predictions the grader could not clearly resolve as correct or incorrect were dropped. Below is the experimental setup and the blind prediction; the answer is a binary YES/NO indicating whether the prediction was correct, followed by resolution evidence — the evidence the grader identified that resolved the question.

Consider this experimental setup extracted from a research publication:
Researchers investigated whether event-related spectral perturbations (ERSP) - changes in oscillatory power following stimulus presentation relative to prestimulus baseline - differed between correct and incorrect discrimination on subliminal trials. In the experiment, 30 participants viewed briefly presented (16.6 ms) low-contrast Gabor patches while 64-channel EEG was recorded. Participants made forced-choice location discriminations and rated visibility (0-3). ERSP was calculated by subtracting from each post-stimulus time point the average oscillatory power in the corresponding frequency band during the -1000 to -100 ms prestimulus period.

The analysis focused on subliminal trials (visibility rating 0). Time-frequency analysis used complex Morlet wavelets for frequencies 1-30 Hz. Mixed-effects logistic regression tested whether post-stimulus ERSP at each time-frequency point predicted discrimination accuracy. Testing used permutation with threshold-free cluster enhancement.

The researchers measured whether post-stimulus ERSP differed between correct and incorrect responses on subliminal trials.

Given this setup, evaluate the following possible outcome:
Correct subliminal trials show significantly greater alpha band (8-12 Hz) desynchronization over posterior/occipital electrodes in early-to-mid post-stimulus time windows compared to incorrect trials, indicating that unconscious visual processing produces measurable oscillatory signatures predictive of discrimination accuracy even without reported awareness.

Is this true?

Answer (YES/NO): NO